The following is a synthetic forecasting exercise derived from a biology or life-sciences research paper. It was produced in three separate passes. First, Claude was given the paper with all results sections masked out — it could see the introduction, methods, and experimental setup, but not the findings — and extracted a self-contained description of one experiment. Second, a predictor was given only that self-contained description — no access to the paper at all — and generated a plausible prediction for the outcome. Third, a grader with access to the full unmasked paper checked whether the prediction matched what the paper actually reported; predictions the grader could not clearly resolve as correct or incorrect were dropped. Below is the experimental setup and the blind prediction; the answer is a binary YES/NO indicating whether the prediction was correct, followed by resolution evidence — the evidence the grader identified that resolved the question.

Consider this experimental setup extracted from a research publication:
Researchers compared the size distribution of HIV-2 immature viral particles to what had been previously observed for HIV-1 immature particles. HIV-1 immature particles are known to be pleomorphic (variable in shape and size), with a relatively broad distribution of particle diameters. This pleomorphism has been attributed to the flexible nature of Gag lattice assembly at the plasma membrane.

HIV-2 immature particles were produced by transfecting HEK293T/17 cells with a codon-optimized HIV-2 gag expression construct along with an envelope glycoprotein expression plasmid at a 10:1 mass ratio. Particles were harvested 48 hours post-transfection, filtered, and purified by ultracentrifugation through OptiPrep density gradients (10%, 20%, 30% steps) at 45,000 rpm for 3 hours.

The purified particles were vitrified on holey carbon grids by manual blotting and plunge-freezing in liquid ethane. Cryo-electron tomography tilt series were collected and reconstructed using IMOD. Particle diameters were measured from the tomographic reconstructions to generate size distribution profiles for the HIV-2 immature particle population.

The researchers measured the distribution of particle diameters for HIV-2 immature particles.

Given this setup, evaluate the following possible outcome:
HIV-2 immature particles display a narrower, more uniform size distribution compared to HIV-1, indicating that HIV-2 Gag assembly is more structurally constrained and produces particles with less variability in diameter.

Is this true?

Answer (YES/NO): YES